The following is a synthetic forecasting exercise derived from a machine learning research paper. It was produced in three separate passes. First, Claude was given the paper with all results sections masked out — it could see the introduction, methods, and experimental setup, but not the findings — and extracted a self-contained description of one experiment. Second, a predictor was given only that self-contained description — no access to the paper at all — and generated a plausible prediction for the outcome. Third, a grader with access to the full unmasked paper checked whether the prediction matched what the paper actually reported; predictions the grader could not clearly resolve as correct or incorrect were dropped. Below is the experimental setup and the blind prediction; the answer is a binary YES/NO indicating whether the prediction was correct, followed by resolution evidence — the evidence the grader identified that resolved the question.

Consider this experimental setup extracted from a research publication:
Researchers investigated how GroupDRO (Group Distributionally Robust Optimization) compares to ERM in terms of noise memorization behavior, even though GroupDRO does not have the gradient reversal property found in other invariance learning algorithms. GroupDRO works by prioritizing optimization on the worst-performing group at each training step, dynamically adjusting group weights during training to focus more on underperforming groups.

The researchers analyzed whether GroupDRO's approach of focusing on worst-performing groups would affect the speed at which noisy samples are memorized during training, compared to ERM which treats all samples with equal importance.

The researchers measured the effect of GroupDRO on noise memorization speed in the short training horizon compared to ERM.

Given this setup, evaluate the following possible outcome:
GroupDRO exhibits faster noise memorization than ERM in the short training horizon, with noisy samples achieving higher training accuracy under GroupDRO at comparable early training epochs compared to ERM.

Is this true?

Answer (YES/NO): NO